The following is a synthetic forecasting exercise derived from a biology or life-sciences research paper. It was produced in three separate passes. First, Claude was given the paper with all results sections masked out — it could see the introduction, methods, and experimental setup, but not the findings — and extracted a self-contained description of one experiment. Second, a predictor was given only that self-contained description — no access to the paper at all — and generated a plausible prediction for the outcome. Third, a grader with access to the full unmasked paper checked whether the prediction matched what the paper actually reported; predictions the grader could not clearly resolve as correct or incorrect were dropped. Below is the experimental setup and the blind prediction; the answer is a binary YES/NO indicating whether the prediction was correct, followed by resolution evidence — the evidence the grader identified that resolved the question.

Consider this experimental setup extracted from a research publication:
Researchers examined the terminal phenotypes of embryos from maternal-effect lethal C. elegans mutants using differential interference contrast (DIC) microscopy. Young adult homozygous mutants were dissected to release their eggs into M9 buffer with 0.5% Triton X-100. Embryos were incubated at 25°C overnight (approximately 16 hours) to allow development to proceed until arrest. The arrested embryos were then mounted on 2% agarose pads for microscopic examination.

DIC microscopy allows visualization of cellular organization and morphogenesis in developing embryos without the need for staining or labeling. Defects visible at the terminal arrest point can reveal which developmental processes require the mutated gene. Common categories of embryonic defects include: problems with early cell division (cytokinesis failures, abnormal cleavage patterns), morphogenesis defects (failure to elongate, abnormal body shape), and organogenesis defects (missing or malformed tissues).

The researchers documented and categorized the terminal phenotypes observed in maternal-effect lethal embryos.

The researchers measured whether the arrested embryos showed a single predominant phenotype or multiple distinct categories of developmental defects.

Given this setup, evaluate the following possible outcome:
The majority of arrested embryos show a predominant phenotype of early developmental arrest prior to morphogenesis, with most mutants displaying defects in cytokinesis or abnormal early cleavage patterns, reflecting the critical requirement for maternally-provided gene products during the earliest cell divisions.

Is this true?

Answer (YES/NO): NO